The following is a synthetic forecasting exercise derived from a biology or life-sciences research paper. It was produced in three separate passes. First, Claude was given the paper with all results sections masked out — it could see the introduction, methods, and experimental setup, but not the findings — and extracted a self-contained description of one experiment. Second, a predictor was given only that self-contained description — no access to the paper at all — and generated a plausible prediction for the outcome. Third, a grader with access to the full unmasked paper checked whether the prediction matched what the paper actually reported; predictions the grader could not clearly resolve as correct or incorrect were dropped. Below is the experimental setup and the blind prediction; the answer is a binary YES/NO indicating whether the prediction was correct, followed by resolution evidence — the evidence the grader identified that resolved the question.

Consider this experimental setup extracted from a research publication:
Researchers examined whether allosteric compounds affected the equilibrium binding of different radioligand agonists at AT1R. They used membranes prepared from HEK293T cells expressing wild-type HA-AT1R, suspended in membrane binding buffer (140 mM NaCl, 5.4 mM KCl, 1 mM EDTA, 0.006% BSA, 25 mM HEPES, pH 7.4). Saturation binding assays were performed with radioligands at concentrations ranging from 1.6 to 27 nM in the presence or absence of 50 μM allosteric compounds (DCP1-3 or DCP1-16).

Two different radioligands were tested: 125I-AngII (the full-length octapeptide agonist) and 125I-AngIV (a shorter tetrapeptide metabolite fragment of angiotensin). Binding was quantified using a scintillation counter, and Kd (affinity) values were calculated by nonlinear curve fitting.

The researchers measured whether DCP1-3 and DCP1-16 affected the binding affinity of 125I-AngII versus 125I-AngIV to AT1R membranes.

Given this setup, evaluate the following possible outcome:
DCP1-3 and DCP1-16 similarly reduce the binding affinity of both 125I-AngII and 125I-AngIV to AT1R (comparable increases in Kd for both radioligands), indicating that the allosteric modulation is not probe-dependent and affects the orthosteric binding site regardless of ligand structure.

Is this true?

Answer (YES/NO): NO